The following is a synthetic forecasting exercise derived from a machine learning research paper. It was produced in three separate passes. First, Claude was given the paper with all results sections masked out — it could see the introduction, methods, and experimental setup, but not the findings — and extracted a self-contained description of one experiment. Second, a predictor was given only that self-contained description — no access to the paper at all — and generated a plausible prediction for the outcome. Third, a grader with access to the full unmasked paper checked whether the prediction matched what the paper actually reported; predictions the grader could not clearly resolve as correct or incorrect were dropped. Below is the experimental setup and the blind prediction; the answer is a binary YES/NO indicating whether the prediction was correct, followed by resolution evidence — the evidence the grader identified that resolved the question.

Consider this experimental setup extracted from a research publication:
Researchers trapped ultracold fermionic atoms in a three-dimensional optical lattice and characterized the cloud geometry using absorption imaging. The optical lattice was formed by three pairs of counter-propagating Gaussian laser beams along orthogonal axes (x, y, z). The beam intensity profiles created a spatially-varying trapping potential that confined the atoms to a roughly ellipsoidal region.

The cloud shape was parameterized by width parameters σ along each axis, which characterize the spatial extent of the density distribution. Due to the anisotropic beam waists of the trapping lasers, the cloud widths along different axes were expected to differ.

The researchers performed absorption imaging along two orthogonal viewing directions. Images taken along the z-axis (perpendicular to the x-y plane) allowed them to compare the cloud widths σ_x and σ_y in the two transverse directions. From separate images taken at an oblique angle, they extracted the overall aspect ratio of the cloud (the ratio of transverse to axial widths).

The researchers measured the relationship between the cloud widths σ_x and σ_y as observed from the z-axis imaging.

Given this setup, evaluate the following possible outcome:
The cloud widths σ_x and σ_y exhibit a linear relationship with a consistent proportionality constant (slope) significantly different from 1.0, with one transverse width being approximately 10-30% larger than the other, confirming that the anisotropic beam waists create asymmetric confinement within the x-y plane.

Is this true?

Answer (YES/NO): NO